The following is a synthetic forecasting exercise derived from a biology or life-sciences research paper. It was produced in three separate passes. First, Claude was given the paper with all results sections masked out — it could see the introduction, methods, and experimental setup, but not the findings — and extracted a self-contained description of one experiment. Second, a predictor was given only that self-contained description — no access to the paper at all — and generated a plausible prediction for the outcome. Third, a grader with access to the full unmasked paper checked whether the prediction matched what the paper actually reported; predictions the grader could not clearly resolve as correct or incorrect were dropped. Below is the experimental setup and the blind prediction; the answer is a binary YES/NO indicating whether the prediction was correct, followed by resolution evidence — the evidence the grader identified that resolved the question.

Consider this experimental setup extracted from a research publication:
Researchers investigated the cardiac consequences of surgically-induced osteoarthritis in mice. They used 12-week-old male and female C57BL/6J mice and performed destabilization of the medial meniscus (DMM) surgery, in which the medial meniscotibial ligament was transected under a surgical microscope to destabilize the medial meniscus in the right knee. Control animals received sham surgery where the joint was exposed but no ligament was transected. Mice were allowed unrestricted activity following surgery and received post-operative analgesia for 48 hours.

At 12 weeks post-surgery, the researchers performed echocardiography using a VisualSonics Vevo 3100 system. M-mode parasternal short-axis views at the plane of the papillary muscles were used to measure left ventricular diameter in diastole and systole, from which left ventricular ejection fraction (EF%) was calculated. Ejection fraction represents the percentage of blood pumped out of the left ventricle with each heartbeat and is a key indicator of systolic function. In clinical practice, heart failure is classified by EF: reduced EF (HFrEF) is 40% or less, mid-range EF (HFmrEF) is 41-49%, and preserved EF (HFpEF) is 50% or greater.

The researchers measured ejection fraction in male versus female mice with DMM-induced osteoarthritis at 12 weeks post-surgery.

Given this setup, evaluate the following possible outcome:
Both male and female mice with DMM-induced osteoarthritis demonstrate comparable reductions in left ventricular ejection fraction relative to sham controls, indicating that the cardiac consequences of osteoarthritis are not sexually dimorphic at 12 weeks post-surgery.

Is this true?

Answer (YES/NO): NO